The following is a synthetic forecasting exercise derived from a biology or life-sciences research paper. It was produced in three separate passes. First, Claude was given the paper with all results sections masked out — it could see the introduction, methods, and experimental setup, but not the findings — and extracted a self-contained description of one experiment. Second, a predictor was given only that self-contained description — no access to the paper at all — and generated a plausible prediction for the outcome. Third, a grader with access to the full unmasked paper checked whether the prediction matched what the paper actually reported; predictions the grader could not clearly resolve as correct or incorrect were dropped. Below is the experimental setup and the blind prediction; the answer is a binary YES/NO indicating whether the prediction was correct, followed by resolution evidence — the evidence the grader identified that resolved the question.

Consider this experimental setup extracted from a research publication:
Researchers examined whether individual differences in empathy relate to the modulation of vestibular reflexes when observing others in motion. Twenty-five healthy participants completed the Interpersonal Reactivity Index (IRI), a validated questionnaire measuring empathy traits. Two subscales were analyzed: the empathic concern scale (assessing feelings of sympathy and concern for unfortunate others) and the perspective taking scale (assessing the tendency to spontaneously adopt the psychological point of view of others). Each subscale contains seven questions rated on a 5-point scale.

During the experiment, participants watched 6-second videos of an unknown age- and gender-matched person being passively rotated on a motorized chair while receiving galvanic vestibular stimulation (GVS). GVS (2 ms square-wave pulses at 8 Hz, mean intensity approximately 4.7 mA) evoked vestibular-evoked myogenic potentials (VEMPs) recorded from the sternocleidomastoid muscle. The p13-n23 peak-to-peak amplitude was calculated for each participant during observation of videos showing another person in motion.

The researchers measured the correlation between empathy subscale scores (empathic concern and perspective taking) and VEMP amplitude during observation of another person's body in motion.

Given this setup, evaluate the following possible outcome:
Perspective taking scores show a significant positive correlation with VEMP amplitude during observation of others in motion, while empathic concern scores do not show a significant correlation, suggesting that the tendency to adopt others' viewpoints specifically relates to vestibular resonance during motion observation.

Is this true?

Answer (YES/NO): NO